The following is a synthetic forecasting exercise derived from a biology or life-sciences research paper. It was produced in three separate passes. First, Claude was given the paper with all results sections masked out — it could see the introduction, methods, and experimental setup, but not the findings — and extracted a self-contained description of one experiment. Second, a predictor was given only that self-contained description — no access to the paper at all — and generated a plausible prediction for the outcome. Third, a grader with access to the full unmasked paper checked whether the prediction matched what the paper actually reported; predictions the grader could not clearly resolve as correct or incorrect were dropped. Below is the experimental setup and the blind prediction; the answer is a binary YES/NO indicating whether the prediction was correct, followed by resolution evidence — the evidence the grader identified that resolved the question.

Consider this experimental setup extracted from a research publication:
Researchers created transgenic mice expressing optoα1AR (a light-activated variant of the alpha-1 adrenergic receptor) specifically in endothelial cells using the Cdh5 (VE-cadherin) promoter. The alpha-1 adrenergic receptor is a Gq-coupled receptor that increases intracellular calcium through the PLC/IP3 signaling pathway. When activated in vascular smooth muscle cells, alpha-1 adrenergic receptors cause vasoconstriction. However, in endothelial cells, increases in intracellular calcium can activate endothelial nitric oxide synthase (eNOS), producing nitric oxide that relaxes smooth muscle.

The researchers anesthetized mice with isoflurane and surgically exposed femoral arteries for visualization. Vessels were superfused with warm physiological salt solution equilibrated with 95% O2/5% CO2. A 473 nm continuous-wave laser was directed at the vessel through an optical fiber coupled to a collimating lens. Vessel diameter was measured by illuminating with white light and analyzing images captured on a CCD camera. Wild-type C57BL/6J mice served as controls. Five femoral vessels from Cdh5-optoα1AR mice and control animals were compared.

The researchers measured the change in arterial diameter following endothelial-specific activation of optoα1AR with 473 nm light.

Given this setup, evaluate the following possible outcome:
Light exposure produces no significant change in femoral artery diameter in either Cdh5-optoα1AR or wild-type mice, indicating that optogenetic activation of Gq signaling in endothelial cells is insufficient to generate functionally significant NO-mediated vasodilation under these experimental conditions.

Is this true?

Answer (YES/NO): NO